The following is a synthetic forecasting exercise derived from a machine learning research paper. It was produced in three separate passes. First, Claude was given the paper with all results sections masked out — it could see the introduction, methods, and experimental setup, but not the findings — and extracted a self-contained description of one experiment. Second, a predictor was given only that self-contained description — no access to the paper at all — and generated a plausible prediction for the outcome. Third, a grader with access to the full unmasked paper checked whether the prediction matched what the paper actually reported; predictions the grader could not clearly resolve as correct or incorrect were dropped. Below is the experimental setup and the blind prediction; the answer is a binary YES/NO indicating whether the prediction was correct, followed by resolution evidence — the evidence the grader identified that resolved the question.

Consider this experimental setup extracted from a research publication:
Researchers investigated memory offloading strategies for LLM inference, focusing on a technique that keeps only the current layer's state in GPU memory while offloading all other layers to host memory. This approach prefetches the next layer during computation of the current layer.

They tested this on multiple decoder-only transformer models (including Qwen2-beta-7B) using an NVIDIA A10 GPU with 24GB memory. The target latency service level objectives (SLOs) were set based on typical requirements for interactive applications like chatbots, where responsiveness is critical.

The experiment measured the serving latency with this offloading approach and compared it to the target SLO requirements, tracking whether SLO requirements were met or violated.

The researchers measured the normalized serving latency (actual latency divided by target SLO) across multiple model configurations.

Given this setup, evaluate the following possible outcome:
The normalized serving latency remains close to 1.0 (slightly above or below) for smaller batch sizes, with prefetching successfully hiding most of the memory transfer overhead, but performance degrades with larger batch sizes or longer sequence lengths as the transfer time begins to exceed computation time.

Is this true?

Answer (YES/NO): NO